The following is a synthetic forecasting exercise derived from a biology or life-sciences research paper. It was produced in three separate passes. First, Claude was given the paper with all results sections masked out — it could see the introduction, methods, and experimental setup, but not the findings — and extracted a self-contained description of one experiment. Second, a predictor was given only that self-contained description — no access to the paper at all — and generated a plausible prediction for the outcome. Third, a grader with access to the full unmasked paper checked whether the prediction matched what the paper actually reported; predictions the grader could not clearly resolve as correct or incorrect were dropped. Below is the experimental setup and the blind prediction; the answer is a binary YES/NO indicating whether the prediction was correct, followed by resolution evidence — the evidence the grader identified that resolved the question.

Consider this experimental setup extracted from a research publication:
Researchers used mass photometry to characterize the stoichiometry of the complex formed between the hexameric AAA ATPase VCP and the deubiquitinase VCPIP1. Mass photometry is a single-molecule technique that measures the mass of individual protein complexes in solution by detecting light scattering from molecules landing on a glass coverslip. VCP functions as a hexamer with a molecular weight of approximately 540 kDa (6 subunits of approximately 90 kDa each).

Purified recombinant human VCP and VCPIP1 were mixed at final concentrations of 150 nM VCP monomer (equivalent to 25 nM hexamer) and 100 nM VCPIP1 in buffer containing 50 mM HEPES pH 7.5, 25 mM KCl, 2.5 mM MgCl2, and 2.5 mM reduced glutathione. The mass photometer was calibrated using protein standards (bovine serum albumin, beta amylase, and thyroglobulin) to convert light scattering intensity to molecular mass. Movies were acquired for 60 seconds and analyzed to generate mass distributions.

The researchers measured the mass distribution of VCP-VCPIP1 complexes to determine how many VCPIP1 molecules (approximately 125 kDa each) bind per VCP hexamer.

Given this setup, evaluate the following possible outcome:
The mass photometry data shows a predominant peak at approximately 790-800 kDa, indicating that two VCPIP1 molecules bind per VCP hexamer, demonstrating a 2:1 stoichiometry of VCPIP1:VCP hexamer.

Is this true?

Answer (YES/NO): NO